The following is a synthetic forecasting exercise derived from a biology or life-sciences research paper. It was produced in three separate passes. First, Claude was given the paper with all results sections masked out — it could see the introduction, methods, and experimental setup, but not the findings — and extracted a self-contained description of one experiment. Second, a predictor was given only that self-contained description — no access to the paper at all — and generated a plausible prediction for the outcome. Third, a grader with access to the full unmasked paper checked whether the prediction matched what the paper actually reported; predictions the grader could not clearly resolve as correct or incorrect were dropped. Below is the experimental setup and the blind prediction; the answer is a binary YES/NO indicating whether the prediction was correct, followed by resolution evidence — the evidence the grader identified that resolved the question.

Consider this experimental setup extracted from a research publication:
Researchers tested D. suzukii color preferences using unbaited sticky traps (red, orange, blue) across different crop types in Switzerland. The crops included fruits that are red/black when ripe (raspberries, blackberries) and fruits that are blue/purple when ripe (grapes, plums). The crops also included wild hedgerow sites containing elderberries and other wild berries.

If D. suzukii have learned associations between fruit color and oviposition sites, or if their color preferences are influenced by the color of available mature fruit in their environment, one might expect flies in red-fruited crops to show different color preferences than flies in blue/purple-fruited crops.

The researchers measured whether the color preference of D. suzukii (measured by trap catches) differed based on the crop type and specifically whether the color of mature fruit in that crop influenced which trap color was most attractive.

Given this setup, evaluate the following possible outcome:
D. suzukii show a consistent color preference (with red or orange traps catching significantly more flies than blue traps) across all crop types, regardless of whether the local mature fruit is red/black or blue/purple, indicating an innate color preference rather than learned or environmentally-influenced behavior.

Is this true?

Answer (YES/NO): NO